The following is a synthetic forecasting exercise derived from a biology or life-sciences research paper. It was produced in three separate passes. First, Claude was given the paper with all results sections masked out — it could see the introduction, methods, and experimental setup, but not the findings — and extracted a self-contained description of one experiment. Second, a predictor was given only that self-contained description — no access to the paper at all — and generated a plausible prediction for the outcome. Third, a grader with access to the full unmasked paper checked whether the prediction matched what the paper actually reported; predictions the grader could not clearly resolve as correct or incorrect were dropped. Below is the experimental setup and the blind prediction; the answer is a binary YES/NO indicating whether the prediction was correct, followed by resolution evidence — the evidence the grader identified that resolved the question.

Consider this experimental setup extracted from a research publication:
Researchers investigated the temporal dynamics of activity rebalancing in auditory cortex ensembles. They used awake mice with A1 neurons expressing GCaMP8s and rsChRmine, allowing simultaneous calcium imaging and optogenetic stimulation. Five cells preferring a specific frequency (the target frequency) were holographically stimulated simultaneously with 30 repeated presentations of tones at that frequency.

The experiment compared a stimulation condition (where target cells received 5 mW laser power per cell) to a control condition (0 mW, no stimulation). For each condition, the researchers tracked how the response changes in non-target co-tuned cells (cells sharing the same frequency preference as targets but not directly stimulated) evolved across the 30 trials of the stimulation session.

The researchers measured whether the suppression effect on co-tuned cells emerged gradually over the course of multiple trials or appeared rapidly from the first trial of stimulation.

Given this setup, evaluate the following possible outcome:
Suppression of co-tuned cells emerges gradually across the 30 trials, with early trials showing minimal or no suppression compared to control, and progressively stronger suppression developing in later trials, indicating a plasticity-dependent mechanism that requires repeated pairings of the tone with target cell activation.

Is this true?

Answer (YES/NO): NO